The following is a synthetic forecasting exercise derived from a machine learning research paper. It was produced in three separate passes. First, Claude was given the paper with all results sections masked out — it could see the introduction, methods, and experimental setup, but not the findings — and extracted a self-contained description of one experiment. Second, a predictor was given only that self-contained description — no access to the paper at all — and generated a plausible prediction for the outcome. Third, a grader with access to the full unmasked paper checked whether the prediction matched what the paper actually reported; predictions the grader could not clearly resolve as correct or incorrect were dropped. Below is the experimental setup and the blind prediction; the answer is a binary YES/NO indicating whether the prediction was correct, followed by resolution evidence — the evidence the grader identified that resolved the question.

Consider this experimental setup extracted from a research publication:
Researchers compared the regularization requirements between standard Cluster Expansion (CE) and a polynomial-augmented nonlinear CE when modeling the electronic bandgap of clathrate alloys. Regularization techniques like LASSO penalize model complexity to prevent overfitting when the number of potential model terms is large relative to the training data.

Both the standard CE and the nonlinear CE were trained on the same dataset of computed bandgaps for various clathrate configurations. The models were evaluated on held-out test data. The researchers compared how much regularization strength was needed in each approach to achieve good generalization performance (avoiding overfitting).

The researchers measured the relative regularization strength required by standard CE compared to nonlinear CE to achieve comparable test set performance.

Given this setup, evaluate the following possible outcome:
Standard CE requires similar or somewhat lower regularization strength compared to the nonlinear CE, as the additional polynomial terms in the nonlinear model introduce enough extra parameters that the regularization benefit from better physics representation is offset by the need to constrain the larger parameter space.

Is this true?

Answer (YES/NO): NO